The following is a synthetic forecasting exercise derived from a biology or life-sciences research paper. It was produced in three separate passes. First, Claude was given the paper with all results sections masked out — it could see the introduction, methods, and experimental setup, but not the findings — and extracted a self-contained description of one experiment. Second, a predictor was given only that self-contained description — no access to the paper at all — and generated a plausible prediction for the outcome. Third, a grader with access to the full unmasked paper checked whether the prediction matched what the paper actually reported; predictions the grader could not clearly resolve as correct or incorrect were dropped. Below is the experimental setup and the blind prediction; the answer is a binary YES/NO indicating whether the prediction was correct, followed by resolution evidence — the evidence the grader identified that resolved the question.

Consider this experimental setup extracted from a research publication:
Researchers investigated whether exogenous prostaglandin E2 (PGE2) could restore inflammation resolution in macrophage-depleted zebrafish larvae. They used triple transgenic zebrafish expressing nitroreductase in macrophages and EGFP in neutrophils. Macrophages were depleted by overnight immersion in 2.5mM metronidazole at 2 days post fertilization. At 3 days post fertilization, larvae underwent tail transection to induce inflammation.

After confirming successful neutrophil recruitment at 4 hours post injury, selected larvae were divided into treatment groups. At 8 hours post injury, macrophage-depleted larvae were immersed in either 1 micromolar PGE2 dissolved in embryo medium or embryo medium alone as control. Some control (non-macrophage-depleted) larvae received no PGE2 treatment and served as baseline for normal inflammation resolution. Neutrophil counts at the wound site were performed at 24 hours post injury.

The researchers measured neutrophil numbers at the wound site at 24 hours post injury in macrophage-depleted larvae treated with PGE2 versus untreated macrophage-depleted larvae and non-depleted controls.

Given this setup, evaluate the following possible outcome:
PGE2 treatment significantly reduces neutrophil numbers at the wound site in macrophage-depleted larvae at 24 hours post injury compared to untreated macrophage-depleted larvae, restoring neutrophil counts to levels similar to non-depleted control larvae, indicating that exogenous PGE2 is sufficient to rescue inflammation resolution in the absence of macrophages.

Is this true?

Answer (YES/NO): YES